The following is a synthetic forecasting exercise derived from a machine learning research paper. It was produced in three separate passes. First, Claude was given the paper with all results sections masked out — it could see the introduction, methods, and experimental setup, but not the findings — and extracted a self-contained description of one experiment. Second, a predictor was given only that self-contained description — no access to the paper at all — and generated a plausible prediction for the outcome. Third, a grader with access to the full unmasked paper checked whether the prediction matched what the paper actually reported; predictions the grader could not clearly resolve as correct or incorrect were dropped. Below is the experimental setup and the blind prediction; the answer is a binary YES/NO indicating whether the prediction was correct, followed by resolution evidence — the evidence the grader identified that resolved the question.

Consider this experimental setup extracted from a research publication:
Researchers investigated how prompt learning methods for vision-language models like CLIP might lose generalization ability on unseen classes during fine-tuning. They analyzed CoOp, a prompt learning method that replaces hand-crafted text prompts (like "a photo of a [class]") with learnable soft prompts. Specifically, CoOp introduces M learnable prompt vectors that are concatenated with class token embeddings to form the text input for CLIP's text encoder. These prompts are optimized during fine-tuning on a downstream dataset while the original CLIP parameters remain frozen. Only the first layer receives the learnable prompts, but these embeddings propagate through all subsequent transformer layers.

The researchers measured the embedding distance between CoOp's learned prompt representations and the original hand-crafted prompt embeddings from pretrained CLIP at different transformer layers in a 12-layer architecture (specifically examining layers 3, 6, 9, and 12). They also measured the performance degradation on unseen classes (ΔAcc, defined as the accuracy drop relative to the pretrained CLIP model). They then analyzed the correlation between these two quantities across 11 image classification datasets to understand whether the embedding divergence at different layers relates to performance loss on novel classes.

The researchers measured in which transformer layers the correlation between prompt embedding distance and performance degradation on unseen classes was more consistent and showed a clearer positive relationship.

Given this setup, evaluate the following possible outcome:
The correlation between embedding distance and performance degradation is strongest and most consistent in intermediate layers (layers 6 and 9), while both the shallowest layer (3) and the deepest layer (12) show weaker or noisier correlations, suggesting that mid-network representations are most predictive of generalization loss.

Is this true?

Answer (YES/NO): NO